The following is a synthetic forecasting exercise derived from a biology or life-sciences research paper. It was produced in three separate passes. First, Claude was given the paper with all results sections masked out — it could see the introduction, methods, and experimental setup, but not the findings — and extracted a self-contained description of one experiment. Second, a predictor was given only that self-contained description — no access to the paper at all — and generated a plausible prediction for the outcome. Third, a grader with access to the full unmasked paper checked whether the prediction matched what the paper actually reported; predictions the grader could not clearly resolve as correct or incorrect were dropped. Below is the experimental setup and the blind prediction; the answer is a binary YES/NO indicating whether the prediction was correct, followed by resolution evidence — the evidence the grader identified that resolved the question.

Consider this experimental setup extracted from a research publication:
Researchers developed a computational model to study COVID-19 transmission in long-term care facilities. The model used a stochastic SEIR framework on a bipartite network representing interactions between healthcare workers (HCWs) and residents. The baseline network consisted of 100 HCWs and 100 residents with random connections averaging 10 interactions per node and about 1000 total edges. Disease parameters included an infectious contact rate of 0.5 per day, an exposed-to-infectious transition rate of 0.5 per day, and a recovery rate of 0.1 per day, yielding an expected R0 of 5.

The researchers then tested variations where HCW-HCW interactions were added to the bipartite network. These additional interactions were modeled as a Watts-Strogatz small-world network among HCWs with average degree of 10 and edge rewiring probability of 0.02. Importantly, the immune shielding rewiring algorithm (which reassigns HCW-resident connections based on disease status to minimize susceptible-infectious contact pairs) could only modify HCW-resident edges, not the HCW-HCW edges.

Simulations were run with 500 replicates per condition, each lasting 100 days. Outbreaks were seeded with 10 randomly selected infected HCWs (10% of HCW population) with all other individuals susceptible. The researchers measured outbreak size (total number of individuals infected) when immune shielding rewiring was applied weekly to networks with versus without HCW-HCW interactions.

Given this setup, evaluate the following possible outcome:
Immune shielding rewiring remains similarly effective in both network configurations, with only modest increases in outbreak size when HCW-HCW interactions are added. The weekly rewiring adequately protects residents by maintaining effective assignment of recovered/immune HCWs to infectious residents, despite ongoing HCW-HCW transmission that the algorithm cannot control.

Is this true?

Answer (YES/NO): NO